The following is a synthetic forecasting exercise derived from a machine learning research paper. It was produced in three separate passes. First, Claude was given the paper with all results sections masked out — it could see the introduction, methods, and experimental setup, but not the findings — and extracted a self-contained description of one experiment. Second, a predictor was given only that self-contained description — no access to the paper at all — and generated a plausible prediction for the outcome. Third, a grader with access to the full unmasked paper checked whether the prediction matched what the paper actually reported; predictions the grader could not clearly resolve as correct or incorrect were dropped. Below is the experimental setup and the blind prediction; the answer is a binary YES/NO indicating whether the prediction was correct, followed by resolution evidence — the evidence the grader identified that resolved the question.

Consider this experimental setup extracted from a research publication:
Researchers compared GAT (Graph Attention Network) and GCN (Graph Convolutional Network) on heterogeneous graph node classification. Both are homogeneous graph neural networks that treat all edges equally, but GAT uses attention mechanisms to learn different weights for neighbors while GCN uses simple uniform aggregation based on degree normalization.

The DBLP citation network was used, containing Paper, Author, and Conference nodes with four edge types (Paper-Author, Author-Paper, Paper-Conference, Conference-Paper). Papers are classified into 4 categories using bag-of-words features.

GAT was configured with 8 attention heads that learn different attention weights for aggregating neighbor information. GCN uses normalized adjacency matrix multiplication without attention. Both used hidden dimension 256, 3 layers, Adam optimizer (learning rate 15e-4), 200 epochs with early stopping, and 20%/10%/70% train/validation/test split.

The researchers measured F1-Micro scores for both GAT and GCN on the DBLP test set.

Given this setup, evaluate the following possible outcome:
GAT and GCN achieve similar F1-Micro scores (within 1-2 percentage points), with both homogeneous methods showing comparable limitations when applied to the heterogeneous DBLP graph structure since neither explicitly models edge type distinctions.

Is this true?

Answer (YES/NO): YES